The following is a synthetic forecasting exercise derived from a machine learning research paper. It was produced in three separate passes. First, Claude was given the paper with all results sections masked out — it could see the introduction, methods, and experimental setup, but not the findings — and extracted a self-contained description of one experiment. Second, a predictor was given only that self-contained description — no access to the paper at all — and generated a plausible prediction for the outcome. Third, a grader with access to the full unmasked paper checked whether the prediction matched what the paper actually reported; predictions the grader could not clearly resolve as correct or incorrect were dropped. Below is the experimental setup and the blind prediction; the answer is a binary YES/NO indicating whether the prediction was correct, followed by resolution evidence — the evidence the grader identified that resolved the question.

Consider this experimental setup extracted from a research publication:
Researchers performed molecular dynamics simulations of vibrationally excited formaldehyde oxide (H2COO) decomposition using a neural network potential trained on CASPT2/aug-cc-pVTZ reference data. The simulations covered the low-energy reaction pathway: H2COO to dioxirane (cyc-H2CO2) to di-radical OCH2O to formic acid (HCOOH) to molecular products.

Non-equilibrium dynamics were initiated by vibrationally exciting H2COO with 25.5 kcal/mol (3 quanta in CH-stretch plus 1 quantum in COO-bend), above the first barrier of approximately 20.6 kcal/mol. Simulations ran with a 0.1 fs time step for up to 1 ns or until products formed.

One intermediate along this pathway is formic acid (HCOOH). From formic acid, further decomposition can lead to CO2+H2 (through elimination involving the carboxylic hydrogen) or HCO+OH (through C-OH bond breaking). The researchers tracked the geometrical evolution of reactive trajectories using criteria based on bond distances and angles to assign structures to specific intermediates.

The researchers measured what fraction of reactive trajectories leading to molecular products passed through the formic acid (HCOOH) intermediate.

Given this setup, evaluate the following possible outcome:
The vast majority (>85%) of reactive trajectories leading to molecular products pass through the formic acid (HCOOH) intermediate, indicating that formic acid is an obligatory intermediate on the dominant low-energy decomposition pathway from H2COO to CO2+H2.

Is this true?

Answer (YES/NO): NO